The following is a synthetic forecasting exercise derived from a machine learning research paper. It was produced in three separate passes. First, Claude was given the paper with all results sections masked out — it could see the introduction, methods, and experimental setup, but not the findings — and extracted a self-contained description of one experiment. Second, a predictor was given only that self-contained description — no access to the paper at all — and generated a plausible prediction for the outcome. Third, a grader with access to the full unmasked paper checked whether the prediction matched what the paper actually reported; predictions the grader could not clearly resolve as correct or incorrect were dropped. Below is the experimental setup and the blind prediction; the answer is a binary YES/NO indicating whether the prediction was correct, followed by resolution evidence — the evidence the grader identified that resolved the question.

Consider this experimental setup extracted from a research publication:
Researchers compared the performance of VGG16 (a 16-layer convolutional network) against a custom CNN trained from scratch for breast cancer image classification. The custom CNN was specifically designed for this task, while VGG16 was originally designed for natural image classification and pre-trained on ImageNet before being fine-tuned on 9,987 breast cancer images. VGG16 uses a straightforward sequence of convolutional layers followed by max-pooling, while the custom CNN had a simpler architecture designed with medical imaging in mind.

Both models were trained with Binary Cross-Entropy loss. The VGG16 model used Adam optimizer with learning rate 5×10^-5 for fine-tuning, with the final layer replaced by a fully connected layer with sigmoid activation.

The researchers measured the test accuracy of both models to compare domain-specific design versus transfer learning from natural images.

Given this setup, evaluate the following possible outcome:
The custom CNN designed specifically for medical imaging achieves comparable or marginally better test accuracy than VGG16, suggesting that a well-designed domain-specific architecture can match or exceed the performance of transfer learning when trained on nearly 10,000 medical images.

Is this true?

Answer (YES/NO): NO